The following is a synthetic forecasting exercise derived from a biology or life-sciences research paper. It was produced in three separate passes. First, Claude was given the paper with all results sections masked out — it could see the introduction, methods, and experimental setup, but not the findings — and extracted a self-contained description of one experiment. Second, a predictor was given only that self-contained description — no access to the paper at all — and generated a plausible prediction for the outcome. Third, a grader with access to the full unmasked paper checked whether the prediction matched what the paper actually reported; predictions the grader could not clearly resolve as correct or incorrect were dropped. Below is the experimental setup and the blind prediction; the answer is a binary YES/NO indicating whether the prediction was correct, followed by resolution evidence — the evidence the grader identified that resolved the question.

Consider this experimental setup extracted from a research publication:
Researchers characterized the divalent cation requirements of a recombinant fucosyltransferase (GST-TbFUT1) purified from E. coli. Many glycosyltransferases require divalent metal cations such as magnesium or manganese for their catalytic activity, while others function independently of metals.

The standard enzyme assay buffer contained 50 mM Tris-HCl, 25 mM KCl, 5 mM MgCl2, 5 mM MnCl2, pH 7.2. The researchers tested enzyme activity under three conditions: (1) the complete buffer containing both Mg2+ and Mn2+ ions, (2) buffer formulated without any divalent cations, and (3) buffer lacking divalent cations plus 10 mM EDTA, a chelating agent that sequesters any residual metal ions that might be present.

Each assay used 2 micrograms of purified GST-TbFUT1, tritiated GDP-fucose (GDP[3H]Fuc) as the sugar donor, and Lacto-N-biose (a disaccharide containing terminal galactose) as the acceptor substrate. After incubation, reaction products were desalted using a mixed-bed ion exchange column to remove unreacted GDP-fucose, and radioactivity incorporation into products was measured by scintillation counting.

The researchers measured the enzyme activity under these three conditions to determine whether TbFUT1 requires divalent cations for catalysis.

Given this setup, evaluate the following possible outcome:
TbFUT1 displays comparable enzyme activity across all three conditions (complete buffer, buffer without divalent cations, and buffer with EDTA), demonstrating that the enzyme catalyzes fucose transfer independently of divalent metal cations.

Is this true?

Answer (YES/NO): YES